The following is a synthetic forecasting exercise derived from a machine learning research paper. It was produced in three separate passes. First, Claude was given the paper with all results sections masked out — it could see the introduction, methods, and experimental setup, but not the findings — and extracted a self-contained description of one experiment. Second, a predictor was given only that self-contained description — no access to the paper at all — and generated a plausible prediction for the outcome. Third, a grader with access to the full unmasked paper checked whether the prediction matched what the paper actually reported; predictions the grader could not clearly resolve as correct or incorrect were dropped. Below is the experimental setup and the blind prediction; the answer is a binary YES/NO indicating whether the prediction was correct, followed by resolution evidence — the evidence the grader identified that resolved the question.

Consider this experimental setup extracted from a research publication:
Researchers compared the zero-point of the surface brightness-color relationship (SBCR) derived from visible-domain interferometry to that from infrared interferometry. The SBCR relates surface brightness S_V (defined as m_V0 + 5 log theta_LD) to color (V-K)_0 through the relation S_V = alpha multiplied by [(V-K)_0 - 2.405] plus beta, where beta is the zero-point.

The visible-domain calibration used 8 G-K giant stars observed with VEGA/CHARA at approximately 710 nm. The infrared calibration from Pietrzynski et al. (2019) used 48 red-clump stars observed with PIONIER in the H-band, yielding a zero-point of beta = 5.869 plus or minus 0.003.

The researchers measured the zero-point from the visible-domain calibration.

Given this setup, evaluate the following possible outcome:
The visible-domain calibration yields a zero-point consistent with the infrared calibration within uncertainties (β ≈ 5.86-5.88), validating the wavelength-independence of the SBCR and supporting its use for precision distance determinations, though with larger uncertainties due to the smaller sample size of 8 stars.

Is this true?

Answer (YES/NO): NO